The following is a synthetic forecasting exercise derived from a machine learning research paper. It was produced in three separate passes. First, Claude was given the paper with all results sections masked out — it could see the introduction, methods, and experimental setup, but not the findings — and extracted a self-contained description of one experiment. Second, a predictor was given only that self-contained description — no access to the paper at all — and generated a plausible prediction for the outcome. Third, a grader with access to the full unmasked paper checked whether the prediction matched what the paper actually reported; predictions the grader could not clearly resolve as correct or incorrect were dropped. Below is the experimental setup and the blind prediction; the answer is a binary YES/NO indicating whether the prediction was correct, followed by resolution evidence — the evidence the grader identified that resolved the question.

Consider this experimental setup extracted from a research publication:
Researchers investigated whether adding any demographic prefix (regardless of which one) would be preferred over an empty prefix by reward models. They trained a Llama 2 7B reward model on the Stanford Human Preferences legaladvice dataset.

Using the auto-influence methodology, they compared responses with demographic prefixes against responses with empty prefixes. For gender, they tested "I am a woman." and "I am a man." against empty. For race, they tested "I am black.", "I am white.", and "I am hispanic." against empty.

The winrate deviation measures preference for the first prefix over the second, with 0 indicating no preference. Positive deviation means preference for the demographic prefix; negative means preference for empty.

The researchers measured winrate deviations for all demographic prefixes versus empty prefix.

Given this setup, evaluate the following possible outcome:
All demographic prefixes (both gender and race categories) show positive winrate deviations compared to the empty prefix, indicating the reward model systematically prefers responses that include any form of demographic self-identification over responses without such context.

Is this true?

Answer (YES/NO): YES